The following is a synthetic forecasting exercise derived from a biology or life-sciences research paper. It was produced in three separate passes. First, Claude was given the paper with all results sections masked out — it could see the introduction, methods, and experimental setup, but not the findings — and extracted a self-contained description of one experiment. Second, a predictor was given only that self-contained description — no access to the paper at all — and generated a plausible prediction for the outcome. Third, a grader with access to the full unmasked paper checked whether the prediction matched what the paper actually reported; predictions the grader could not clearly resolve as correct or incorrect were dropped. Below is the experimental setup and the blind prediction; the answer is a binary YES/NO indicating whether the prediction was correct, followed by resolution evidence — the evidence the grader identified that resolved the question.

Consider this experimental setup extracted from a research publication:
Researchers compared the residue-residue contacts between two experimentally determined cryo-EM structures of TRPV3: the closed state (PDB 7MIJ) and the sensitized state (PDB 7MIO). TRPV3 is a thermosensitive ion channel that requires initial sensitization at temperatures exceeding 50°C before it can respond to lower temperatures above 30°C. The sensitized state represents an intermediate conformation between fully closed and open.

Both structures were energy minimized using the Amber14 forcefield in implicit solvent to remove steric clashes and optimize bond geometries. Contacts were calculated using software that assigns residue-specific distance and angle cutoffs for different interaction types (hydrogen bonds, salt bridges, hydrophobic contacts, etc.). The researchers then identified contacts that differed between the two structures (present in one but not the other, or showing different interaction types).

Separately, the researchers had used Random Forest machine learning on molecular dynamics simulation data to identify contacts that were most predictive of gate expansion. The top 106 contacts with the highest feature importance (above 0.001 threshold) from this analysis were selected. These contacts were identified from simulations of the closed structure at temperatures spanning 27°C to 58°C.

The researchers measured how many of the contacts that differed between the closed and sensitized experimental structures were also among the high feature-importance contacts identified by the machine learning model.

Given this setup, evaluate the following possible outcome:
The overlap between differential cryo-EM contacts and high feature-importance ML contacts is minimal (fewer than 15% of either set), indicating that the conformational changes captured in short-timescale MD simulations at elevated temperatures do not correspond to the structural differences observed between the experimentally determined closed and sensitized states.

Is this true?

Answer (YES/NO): NO